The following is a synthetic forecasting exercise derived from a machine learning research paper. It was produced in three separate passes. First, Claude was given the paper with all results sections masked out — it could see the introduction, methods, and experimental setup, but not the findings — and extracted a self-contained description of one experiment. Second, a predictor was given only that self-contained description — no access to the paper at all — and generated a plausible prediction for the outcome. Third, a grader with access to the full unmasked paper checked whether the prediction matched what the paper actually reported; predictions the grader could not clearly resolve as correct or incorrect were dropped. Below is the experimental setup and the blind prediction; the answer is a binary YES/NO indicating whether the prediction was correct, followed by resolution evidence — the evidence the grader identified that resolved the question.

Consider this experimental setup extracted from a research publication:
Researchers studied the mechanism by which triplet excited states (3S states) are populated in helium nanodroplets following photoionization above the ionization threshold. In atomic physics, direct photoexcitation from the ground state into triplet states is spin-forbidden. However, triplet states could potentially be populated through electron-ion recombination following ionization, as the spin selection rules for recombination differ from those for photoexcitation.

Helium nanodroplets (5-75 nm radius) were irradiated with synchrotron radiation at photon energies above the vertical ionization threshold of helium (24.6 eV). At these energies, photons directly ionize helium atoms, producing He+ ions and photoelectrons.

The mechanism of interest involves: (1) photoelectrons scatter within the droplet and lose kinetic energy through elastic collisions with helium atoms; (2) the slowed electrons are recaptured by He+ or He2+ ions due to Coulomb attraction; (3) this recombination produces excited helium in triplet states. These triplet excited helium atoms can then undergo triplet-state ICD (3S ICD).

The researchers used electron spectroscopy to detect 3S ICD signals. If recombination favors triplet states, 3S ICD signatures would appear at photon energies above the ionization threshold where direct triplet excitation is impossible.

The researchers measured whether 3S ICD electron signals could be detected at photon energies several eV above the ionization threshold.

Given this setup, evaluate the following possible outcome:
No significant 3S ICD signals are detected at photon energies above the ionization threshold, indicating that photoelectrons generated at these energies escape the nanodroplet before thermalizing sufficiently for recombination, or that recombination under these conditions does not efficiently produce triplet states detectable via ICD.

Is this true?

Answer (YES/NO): NO